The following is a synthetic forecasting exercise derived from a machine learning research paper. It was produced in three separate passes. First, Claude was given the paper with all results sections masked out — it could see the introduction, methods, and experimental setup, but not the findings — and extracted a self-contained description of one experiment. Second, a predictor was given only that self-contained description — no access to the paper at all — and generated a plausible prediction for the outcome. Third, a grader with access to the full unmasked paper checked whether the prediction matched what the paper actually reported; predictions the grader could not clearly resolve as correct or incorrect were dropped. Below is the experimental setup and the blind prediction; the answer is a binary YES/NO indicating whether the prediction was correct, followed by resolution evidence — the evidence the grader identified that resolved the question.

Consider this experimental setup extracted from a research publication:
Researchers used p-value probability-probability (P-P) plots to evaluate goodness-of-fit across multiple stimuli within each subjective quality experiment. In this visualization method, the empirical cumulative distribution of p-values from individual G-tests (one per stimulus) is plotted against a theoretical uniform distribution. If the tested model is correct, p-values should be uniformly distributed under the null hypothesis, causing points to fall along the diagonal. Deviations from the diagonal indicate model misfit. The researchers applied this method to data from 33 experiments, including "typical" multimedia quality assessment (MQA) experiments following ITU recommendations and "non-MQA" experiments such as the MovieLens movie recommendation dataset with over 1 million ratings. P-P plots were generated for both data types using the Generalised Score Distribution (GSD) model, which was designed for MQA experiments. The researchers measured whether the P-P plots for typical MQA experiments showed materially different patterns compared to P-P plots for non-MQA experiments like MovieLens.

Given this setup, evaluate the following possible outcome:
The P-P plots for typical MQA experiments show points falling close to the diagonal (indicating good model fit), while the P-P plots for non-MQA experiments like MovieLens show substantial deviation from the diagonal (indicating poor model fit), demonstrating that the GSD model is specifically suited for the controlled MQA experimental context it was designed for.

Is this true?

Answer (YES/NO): YES